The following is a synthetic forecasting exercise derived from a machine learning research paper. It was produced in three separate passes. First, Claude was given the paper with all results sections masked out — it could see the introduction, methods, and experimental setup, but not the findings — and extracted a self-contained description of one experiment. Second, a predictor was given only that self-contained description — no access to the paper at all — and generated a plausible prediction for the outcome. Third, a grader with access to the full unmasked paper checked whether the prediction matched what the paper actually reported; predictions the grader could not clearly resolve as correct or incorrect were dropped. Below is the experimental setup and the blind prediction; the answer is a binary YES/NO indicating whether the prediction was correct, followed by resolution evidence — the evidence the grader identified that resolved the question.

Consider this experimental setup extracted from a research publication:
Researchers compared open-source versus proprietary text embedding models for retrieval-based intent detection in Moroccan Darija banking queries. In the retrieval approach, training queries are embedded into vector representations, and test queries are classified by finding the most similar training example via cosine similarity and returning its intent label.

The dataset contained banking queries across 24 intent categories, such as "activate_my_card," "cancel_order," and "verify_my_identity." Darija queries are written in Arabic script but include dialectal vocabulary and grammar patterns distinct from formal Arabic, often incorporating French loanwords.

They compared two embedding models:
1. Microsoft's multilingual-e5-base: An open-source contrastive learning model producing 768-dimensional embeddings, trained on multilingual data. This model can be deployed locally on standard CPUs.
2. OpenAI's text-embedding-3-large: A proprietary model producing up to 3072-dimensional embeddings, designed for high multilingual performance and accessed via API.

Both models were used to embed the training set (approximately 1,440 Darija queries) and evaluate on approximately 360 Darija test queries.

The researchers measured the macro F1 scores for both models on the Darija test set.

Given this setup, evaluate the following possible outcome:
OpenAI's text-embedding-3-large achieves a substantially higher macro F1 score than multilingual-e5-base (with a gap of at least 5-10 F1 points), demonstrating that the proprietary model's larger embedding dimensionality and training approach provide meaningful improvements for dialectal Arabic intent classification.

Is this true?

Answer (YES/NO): NO